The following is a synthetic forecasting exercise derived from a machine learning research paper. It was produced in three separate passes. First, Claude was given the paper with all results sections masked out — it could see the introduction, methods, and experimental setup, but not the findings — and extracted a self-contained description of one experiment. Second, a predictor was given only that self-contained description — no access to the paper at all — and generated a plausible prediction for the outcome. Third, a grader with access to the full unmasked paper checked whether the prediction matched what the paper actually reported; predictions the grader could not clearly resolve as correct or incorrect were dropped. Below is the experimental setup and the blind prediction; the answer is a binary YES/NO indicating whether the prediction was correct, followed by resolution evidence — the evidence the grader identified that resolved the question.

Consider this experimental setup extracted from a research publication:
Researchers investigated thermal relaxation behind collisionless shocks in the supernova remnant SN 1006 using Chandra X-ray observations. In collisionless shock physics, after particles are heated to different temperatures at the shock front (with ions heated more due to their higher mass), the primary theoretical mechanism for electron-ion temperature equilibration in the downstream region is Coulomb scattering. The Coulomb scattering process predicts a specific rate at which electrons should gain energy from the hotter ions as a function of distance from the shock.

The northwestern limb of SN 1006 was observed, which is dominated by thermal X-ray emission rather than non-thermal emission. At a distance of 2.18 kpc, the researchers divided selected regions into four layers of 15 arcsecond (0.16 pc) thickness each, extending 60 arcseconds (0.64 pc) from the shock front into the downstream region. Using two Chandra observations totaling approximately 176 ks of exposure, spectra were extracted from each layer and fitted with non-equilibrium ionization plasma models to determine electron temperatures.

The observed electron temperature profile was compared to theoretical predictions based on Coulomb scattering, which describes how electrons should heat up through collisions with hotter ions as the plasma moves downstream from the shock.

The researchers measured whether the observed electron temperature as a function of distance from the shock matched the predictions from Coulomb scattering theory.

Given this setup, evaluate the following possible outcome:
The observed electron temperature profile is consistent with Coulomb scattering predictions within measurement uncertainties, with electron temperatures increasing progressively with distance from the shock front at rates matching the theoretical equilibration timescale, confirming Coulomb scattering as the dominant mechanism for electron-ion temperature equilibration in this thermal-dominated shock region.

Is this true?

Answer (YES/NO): NO